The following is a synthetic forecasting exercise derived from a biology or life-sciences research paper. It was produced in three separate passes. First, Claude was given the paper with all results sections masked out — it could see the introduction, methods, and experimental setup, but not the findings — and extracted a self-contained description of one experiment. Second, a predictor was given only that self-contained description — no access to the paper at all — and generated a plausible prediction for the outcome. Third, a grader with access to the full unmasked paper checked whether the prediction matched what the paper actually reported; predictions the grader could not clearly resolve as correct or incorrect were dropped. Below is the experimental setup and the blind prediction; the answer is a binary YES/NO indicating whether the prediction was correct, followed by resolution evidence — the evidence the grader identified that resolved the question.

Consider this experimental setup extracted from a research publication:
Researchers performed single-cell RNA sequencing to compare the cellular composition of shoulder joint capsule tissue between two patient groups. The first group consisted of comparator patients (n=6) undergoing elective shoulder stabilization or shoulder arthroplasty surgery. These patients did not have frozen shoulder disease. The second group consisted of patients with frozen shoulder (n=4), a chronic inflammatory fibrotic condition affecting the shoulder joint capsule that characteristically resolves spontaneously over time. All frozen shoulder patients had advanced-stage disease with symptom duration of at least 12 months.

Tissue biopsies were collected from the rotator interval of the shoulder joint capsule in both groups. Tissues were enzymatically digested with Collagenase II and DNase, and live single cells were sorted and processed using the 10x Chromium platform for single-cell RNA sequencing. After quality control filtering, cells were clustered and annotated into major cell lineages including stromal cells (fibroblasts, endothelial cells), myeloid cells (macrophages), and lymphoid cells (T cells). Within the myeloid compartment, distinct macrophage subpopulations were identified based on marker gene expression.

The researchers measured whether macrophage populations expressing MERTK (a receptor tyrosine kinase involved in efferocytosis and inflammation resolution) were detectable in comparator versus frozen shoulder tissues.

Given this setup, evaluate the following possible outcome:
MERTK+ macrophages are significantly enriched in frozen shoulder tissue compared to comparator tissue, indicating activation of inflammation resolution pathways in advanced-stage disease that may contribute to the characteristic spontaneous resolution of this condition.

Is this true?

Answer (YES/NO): YES